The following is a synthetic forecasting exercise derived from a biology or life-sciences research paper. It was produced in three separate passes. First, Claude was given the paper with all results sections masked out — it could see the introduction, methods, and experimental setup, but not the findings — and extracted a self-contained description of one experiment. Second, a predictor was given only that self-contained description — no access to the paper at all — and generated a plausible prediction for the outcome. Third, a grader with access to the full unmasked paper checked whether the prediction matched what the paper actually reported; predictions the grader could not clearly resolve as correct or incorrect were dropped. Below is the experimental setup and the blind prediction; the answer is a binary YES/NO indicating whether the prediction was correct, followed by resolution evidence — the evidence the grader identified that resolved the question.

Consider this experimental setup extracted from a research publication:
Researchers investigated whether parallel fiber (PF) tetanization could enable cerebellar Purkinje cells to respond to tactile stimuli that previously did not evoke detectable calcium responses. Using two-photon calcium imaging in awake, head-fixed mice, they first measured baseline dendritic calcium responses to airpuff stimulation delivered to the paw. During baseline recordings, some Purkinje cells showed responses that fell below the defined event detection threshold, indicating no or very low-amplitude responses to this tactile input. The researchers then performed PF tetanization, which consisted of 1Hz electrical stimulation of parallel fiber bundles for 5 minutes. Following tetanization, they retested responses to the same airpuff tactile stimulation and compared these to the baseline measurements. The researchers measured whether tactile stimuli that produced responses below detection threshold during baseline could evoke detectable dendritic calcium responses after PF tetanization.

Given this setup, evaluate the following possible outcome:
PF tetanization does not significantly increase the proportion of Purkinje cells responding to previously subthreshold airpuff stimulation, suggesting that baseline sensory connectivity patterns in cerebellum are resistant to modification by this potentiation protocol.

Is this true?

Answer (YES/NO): NO